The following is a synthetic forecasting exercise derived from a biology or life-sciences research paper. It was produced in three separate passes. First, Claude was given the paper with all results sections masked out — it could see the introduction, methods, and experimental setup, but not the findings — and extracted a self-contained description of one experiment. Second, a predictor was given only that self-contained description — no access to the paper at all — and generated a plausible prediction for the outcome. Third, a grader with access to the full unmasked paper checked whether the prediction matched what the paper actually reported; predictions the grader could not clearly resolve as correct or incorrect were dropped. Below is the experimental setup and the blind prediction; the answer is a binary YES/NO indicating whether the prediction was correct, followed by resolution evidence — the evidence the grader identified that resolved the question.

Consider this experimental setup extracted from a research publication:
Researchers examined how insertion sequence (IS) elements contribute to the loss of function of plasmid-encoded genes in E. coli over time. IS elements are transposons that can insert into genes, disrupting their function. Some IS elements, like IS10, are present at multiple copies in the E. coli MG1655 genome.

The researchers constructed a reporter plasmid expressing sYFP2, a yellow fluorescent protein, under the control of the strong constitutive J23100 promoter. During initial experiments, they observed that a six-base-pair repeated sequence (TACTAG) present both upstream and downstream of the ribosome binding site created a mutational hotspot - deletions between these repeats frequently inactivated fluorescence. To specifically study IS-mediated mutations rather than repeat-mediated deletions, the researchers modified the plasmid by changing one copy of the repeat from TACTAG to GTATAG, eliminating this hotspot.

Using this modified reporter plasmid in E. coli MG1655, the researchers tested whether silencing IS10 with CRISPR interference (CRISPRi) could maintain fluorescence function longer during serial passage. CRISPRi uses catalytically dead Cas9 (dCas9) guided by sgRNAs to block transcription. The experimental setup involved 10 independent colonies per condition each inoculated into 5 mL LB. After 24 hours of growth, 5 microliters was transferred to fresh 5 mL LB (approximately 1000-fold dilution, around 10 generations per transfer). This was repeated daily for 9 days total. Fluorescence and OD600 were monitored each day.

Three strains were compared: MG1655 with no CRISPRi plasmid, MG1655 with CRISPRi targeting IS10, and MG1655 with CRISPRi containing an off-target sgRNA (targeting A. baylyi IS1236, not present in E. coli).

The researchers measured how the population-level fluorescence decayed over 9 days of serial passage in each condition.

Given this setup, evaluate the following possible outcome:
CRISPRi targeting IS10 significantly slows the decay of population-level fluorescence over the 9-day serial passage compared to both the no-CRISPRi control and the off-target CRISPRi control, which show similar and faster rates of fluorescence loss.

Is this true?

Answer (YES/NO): YES